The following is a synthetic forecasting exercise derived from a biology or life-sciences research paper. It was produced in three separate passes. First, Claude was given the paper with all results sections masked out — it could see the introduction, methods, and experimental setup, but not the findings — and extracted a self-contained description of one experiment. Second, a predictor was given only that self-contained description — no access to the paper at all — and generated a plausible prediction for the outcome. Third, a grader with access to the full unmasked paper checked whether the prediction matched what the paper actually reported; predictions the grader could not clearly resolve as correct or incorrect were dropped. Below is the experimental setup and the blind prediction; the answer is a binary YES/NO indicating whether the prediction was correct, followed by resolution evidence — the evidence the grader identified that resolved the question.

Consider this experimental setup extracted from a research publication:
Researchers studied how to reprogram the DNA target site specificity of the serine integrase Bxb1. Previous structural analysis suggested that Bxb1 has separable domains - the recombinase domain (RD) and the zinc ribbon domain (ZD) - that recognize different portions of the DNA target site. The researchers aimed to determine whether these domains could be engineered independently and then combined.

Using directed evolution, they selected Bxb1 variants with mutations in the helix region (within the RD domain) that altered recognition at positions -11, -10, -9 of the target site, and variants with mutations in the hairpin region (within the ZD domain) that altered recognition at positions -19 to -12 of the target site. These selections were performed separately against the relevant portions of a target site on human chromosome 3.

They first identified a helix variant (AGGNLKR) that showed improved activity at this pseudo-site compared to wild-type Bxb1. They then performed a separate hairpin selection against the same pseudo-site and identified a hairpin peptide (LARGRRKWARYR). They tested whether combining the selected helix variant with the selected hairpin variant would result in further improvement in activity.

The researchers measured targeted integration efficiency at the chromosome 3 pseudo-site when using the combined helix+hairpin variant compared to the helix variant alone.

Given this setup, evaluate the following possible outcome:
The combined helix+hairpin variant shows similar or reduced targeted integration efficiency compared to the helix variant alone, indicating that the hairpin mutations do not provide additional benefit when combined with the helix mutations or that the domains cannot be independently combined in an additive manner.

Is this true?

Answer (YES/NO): NO